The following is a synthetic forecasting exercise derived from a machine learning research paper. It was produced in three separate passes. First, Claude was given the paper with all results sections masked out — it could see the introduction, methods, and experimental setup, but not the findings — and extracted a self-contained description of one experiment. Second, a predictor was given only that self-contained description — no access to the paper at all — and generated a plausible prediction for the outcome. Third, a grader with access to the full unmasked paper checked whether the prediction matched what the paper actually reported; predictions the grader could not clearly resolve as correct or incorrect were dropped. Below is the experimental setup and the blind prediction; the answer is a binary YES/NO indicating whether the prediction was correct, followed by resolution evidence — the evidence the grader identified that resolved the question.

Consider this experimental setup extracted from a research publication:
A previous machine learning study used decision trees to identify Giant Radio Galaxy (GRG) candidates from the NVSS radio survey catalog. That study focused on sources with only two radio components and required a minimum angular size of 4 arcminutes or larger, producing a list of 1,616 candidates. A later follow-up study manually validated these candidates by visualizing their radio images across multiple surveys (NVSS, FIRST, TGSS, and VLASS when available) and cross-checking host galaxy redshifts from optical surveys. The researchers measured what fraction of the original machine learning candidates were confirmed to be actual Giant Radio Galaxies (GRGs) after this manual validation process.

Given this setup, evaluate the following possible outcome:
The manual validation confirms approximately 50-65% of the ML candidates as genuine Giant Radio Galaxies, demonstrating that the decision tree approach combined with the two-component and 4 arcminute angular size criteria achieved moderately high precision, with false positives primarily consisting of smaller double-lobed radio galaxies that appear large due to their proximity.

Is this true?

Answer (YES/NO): NO